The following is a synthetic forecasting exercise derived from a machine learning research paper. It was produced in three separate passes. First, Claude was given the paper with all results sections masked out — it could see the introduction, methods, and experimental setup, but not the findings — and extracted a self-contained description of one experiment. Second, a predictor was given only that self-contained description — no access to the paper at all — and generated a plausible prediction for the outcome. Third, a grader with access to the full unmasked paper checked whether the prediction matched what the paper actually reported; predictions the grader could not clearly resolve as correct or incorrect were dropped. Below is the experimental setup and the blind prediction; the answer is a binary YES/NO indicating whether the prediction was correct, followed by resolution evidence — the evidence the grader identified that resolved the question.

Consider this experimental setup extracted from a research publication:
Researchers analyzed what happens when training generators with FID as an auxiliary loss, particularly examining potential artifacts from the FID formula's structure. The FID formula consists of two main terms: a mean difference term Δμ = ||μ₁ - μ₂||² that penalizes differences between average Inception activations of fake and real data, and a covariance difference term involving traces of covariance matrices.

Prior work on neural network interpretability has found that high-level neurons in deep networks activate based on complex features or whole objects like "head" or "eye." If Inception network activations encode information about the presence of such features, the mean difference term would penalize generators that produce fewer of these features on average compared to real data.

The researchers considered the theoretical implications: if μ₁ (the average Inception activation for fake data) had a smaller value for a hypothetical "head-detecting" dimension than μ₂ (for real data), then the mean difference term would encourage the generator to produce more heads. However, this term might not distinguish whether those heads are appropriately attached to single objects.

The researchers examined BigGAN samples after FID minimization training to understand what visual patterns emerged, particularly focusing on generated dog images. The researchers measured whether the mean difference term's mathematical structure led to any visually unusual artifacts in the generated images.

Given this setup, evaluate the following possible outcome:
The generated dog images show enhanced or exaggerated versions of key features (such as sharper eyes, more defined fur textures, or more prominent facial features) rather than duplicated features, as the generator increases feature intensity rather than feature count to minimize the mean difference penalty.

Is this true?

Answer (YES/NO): NO